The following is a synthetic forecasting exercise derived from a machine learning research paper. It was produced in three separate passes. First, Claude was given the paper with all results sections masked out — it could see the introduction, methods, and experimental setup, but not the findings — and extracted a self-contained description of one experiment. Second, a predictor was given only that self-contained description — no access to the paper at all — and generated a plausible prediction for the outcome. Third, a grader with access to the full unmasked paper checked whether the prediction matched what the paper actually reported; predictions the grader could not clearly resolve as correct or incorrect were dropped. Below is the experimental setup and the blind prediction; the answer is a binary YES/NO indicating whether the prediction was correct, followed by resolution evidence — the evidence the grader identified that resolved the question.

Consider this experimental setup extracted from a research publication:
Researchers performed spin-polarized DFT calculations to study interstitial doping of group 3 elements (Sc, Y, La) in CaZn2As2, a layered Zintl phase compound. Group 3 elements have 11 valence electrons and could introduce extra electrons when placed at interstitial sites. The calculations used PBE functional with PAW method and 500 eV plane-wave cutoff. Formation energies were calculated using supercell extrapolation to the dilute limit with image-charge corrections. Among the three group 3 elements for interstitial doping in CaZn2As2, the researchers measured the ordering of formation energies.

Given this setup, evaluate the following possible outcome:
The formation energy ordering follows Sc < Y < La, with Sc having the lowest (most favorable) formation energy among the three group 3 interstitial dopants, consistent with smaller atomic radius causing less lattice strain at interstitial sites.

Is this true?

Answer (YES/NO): YES